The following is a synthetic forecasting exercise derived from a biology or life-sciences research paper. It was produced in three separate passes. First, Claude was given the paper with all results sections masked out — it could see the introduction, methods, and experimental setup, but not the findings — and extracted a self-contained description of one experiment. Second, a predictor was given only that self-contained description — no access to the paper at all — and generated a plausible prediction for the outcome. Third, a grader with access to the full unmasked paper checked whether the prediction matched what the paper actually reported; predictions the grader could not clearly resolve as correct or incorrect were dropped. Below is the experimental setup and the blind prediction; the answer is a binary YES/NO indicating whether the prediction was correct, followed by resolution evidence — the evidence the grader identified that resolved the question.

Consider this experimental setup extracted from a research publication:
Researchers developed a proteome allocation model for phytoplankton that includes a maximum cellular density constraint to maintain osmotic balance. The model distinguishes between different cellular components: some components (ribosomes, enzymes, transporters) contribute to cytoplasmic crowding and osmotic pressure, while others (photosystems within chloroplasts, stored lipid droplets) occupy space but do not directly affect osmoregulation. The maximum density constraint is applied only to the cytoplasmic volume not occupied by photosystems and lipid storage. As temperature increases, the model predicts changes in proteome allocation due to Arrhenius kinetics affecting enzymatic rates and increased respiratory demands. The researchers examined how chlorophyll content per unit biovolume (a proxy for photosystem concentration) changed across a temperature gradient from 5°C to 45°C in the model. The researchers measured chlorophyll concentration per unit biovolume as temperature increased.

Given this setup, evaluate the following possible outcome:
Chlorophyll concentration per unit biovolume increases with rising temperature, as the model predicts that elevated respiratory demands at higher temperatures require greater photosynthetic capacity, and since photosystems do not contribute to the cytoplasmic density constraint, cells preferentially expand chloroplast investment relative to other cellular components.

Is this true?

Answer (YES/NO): YES